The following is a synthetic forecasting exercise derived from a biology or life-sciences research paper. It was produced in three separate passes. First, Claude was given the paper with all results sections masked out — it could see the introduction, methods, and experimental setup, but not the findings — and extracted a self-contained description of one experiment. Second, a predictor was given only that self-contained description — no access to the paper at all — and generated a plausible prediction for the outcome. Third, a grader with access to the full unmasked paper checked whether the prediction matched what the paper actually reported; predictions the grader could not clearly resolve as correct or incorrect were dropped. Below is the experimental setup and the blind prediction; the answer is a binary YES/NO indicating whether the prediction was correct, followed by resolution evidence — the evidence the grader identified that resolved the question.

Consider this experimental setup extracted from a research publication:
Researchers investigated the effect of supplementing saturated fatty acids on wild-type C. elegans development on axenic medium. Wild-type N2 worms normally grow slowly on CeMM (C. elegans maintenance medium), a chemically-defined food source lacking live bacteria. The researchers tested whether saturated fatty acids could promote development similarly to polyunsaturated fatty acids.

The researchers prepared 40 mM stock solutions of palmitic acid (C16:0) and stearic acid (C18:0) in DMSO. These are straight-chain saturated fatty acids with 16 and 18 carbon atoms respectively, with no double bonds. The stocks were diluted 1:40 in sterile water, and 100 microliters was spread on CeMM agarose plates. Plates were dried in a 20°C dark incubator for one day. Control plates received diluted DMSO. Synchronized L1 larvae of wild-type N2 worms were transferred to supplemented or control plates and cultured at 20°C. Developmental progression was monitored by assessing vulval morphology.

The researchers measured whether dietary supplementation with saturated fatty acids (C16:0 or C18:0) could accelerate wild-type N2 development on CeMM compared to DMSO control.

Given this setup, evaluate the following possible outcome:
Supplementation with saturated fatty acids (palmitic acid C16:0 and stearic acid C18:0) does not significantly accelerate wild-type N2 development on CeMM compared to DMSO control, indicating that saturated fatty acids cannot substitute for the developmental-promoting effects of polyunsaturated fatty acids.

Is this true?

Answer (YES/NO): NO